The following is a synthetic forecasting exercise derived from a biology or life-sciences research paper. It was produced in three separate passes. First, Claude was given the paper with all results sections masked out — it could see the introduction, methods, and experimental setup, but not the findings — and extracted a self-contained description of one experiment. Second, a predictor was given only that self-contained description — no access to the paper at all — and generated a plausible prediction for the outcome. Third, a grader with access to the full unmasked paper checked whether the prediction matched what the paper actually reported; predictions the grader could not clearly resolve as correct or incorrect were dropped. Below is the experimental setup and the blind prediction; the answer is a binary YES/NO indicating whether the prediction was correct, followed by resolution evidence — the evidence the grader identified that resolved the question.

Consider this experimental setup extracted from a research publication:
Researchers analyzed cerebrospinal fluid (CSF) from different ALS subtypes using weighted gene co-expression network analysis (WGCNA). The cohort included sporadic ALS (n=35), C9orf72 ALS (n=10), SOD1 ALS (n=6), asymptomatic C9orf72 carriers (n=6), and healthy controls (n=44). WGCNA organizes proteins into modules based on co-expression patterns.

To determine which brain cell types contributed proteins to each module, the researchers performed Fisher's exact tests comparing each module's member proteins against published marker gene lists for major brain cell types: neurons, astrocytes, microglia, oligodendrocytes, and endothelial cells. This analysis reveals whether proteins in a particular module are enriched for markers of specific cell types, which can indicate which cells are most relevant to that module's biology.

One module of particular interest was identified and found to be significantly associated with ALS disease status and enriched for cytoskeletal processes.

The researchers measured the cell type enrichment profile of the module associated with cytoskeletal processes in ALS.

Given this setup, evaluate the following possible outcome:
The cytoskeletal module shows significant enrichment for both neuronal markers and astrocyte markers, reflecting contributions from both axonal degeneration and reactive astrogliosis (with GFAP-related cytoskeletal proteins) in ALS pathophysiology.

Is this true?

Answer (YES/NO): NO